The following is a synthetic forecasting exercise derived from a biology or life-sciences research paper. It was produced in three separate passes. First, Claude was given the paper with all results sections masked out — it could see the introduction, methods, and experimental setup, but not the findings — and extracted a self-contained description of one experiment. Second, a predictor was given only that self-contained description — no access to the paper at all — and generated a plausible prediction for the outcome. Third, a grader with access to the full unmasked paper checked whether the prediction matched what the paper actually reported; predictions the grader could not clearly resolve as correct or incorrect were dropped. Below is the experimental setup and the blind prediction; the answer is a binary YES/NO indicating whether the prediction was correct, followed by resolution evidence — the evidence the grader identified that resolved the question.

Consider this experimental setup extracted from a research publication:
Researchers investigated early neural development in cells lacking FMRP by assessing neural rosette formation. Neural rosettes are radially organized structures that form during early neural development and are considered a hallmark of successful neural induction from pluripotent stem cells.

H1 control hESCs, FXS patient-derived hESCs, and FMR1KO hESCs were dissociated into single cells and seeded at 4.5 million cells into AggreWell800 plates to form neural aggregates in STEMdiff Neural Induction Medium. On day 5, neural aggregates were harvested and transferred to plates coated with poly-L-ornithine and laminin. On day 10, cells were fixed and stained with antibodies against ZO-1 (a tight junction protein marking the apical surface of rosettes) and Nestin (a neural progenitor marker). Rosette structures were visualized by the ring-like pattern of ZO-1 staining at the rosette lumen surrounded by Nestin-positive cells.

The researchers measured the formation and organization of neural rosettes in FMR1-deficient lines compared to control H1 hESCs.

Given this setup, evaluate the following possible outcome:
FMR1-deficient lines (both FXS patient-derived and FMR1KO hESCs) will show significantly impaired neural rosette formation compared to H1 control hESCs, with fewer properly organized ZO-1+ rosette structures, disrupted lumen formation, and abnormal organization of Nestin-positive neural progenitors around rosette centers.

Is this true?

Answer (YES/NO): NO